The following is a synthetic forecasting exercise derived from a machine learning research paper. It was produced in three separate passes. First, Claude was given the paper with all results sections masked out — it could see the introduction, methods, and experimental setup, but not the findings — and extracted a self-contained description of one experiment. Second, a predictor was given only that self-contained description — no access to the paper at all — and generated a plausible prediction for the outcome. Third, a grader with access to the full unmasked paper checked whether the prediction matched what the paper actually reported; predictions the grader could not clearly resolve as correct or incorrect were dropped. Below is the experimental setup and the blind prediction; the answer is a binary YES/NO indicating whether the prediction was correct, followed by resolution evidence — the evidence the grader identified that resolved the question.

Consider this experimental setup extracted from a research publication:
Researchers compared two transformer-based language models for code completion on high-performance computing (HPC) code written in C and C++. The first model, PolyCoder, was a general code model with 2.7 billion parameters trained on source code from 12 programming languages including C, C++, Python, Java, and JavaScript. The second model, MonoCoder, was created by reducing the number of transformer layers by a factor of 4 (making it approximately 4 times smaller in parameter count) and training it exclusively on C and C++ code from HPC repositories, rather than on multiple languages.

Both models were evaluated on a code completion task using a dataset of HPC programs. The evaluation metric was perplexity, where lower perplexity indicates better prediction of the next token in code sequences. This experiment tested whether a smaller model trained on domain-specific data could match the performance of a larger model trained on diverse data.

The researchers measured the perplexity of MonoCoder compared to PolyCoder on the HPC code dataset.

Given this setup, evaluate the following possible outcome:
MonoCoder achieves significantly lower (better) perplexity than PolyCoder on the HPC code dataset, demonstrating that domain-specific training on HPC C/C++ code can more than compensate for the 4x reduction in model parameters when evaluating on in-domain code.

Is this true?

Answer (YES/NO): NO